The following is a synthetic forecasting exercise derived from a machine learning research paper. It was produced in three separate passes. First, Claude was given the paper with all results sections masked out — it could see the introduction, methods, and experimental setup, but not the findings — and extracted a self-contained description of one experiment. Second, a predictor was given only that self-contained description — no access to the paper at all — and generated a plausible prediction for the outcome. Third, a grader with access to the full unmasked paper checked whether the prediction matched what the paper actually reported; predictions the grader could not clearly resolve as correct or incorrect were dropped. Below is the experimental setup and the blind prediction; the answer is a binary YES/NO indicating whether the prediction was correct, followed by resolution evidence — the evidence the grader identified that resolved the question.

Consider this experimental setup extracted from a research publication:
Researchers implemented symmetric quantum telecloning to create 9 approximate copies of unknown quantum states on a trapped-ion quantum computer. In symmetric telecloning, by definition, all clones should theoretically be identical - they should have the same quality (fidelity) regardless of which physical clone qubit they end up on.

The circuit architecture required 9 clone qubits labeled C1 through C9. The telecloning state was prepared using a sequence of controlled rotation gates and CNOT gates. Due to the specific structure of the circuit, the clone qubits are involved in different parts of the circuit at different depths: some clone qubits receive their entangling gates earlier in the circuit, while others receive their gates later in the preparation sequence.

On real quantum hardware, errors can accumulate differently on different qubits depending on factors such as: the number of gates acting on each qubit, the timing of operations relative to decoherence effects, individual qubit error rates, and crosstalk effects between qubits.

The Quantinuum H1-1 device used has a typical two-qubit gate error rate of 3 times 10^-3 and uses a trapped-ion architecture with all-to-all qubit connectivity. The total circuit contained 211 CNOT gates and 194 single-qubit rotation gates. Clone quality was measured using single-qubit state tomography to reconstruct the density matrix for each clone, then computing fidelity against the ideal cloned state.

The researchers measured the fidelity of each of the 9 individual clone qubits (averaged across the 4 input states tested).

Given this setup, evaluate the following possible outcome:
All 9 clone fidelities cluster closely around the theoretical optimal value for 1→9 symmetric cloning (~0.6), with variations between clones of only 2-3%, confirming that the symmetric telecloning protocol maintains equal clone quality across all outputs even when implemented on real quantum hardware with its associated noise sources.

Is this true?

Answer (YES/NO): NO